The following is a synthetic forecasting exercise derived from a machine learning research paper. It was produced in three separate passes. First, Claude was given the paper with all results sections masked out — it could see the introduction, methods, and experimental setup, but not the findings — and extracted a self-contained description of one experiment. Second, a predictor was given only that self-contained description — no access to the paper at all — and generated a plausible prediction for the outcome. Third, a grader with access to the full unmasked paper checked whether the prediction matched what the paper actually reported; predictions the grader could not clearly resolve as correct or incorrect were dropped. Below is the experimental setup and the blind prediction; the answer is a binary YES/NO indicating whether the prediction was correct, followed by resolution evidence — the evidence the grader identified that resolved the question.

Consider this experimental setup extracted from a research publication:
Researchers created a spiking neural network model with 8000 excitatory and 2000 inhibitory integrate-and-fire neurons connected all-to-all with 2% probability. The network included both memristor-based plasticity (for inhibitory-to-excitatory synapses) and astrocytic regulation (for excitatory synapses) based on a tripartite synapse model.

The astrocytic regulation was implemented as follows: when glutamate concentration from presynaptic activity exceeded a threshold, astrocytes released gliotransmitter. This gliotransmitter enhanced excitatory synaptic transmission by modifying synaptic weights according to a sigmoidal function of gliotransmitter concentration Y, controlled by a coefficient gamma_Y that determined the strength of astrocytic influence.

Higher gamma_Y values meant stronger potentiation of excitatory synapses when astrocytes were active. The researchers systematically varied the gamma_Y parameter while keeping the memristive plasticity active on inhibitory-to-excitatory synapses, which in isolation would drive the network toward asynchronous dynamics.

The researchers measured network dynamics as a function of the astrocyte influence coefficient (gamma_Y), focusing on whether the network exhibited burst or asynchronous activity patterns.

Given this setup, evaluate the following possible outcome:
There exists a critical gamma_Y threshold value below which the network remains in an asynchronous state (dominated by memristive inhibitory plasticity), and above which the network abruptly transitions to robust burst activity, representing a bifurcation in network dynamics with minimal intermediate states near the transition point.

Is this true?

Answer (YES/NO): NO